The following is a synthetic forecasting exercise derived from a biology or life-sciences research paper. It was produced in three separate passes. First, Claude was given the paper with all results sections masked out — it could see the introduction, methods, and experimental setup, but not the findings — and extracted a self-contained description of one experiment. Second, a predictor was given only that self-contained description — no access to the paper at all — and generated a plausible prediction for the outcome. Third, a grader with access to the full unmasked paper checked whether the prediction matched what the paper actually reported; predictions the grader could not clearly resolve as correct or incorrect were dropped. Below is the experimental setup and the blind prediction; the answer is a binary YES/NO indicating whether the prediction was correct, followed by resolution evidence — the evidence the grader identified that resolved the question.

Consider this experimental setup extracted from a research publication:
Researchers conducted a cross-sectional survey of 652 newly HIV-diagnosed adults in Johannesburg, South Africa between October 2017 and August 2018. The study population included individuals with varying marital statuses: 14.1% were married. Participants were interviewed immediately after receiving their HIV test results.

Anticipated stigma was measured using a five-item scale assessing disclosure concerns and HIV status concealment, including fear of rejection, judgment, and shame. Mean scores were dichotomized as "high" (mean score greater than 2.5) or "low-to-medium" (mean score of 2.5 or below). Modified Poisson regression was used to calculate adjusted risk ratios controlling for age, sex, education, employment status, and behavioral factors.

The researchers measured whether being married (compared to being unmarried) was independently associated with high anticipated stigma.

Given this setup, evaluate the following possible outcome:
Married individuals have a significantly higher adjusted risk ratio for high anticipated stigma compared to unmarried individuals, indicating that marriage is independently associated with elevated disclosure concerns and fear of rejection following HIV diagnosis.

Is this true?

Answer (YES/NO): NO